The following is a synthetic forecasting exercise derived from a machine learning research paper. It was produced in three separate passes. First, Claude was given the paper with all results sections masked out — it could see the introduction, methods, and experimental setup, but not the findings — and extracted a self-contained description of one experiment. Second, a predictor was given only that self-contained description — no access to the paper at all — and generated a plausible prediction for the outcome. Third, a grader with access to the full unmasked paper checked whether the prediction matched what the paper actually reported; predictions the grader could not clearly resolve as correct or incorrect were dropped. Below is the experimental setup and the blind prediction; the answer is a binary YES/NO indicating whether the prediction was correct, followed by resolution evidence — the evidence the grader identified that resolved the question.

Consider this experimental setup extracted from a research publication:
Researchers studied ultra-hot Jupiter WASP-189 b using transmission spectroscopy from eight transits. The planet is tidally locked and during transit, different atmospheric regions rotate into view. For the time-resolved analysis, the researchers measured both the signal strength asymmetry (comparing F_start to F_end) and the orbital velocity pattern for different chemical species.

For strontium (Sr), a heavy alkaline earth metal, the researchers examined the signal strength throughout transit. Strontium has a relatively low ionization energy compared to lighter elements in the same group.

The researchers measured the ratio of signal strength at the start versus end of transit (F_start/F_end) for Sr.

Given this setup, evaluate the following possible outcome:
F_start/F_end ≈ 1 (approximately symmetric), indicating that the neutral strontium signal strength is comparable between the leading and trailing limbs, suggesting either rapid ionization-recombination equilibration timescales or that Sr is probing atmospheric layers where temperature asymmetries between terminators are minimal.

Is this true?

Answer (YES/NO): NO